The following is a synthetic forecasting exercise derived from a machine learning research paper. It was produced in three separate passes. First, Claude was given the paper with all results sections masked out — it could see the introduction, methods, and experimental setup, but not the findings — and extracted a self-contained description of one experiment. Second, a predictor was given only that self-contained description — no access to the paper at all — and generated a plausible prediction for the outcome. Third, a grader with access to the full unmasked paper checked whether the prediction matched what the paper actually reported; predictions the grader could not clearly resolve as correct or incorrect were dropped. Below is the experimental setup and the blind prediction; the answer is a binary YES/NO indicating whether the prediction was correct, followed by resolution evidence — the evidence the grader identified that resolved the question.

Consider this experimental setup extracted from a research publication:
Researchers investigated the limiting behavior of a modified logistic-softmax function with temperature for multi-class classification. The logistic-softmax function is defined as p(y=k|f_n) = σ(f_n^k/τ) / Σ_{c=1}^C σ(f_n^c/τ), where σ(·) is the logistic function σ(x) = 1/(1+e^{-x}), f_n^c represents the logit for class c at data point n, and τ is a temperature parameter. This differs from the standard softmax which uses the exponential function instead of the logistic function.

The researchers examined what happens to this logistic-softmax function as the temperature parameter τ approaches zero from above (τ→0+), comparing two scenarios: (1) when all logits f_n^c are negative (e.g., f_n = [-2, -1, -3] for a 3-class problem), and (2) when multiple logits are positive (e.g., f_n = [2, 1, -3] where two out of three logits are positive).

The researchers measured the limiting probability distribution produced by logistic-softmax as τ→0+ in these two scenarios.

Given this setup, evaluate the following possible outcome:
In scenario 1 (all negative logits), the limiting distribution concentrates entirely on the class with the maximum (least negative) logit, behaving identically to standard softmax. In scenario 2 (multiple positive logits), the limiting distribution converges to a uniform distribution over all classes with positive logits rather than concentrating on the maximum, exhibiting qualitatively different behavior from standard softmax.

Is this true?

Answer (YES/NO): YES